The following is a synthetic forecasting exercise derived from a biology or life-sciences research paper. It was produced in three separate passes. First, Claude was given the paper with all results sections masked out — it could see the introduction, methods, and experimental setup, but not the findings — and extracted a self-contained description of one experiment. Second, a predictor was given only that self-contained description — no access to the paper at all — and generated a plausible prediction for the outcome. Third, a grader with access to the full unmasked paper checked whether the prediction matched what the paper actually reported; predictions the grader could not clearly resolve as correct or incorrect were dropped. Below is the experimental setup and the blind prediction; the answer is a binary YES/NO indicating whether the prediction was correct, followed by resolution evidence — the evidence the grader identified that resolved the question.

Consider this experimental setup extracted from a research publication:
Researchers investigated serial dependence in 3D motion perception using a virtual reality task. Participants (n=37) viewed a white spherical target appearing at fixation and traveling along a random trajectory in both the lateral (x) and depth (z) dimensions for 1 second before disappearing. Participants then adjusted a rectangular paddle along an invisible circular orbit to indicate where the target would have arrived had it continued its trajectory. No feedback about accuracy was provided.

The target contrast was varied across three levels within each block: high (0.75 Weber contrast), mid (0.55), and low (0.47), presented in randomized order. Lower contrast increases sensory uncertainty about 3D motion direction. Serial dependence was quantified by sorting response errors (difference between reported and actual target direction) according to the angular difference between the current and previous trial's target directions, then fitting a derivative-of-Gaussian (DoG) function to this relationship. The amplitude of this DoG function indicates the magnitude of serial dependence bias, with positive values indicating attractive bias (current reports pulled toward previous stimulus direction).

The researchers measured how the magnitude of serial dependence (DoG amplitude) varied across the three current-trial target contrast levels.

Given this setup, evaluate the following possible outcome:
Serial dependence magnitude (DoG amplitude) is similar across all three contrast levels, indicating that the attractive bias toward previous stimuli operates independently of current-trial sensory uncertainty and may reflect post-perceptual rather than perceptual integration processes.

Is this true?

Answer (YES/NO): NO